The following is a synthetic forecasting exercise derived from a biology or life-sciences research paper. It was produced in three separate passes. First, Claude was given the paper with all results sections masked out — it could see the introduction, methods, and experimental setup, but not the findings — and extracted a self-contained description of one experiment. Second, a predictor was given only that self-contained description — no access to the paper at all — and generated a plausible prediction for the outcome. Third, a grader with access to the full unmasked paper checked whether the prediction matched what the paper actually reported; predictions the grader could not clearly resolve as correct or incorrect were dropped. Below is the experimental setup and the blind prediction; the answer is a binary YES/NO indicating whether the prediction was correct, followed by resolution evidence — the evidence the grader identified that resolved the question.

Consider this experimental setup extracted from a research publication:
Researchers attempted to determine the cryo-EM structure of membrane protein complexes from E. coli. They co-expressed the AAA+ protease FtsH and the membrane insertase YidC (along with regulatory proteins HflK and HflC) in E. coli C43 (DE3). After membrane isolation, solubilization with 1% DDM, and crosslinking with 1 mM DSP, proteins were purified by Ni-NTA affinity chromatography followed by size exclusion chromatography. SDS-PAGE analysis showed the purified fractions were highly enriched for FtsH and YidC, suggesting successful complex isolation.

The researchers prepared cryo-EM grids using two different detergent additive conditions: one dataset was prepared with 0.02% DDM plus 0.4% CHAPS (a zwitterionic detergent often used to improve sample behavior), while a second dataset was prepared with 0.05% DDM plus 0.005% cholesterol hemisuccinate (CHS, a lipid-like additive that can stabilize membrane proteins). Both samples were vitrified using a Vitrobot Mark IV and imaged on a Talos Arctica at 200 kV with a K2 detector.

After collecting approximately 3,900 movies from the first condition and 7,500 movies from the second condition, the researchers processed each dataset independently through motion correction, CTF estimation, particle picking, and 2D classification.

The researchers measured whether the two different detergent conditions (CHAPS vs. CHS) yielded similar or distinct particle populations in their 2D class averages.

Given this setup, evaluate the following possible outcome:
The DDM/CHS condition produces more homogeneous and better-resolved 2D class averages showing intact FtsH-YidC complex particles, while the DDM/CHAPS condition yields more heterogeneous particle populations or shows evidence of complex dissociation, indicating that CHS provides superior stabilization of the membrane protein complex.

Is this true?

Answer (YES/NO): NO